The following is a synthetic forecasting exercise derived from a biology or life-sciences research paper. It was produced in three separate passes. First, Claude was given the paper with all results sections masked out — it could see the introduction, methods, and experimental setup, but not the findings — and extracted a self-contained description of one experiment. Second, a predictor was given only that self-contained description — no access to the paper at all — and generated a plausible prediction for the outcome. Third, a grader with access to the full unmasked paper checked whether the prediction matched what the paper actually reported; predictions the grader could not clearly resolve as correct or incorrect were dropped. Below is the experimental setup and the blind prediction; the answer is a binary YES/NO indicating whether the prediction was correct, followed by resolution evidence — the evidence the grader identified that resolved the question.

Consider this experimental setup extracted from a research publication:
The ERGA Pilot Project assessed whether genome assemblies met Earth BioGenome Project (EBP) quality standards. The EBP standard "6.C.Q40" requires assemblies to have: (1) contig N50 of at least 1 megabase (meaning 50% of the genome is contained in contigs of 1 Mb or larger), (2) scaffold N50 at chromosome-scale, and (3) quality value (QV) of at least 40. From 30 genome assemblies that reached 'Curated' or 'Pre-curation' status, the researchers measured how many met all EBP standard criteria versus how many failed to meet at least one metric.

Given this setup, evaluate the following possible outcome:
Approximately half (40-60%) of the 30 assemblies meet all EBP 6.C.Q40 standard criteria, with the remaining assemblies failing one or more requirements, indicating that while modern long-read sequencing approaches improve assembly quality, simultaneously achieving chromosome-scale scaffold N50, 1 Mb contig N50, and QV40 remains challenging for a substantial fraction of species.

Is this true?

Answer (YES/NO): YES